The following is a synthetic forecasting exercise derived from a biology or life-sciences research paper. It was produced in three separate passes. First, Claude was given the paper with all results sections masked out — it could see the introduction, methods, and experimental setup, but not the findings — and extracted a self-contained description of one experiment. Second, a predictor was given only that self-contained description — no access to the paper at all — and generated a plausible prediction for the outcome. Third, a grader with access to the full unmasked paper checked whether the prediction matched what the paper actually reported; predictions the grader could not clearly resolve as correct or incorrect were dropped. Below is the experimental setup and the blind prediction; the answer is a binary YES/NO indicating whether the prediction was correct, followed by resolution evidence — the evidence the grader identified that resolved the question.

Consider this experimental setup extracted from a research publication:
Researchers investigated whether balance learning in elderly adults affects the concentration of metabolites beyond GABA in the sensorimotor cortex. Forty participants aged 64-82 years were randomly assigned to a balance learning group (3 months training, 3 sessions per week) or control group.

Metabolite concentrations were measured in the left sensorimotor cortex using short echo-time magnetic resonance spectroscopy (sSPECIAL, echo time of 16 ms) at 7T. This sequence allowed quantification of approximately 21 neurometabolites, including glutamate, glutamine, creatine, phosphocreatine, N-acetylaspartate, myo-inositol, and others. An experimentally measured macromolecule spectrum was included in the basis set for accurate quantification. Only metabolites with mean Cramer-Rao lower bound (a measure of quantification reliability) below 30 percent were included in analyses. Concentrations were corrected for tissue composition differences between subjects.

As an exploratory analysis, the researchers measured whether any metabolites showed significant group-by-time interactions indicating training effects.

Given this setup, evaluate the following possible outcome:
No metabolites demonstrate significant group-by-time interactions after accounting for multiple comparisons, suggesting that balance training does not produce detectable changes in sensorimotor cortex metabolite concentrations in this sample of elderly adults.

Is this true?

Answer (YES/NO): YES